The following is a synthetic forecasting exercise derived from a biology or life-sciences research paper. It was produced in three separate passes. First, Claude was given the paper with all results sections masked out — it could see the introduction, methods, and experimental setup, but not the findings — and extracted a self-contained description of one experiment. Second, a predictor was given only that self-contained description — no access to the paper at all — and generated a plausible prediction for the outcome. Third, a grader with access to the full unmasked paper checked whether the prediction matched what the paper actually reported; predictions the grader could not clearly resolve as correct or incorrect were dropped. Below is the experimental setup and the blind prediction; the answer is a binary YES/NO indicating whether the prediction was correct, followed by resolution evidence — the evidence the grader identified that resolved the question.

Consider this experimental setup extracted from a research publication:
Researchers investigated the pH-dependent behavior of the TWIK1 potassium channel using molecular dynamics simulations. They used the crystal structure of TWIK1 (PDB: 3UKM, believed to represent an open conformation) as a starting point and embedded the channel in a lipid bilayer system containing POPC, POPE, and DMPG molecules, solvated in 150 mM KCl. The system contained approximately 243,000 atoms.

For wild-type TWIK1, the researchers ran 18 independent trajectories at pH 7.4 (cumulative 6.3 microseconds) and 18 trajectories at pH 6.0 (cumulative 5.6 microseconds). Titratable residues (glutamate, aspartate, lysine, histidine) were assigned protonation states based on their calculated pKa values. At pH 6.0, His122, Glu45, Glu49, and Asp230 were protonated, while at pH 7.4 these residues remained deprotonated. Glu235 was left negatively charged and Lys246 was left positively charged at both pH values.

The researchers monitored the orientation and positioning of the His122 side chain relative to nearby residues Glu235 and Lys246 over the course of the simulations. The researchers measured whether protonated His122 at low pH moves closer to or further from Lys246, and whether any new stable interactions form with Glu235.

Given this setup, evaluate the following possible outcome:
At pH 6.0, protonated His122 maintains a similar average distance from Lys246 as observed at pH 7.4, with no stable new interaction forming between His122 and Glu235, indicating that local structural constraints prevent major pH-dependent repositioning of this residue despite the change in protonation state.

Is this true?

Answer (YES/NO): NO